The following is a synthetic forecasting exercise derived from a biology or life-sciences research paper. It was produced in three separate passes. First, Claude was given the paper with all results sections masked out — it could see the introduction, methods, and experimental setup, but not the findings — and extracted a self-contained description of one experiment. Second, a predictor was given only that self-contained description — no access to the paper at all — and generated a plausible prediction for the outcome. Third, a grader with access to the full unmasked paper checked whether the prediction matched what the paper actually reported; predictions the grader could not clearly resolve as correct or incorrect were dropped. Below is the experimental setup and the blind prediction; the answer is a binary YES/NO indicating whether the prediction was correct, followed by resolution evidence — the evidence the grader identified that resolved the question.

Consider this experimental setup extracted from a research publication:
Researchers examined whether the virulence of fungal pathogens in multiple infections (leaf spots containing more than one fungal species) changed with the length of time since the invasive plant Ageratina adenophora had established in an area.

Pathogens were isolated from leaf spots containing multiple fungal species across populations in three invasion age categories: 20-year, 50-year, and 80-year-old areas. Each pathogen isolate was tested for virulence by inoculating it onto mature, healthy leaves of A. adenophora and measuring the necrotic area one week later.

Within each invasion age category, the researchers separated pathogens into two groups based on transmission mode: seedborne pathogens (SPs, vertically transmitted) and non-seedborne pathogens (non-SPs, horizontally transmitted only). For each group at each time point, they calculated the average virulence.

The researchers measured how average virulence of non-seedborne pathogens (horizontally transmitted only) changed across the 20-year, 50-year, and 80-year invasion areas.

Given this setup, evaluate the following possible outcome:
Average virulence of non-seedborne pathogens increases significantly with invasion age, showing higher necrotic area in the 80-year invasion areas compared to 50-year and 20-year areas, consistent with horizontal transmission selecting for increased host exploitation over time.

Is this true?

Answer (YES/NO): YES